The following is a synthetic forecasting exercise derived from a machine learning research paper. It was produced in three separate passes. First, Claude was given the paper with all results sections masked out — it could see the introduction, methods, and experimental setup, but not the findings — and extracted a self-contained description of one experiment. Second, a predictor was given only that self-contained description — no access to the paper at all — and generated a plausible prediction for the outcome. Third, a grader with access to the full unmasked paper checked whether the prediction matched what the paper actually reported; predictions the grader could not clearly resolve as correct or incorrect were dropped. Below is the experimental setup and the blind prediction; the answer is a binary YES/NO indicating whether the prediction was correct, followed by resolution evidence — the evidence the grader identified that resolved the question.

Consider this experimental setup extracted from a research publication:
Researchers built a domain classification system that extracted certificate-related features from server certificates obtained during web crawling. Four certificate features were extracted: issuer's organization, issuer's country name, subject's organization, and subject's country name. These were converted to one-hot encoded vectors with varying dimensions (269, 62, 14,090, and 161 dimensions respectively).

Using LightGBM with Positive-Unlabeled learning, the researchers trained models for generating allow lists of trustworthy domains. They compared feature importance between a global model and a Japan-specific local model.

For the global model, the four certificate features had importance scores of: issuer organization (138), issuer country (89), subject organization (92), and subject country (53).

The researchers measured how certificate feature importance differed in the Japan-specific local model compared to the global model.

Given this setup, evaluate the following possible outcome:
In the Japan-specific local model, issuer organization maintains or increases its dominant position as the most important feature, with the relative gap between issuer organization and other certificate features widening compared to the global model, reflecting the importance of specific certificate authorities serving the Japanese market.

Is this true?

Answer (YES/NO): NO